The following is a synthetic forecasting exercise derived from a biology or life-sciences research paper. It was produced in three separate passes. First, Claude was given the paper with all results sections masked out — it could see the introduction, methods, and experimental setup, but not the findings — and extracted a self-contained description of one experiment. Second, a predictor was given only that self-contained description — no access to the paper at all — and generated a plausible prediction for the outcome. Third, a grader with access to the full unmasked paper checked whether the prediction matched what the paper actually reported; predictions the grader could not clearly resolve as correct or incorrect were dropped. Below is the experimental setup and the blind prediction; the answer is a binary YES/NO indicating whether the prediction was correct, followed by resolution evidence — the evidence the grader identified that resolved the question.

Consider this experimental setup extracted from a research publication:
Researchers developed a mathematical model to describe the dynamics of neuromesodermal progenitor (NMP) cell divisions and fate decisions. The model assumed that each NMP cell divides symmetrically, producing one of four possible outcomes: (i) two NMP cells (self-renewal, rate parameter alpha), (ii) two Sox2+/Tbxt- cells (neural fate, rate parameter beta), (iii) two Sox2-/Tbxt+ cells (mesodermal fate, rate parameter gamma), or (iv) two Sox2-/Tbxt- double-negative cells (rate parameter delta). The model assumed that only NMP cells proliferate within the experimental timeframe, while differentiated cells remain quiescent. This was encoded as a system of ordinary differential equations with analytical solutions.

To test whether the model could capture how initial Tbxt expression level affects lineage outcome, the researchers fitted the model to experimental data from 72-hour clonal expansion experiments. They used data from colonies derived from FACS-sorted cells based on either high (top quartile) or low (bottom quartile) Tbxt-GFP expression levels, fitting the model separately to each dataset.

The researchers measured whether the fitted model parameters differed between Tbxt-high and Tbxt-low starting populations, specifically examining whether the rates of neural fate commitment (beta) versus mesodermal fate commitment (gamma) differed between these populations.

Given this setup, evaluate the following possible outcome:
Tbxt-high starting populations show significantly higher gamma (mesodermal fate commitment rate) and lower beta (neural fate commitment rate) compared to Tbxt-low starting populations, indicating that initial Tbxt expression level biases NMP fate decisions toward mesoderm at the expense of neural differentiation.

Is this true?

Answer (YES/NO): YES